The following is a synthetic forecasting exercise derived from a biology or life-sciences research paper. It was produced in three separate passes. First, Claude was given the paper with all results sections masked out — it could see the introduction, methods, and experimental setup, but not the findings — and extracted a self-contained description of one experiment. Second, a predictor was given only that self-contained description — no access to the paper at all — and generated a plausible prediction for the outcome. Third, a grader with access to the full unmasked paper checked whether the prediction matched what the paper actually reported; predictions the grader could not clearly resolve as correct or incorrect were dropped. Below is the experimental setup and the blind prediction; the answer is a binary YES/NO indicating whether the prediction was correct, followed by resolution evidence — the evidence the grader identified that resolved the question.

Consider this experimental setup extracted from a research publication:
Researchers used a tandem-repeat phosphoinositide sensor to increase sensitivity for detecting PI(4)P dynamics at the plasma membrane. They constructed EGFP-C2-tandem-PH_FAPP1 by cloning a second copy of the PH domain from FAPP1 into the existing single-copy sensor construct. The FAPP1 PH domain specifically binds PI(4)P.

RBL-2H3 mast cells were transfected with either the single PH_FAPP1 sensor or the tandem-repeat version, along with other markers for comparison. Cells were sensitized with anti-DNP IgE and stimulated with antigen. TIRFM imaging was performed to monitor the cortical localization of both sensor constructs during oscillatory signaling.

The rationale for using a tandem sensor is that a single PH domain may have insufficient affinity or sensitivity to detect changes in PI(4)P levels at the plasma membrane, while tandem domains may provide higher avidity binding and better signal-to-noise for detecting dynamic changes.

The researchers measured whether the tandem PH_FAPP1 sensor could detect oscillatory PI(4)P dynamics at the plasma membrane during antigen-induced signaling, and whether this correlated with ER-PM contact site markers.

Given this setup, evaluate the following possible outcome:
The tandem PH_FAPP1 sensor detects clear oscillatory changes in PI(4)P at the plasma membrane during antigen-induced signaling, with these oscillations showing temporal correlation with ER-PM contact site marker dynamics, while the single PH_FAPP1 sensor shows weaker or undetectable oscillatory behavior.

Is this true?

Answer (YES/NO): NO